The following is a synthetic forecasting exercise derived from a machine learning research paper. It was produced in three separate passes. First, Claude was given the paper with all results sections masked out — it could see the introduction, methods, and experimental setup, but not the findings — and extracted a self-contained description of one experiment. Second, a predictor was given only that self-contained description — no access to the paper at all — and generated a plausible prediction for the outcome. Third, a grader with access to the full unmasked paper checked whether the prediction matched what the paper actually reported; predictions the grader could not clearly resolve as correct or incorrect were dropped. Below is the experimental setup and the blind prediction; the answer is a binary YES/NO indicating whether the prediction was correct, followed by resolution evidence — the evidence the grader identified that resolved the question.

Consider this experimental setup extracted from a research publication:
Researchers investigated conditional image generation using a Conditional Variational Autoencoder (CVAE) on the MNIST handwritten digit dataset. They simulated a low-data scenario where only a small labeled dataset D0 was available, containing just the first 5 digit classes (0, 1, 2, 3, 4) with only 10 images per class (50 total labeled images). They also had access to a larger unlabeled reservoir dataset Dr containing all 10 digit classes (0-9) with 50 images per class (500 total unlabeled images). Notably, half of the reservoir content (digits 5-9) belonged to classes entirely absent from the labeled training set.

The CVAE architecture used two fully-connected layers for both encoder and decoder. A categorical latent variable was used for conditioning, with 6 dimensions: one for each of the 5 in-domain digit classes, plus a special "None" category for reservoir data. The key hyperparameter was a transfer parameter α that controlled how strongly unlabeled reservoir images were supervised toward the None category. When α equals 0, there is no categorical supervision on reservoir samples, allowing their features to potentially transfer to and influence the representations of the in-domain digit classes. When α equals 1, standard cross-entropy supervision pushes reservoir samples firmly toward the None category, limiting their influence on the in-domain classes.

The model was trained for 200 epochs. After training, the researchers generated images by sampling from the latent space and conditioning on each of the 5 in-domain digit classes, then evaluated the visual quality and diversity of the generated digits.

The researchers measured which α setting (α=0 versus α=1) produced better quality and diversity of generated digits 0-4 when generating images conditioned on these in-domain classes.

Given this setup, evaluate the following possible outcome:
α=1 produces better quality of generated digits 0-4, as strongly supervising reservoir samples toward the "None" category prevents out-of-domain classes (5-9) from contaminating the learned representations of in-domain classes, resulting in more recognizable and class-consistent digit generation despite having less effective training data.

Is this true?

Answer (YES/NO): YES